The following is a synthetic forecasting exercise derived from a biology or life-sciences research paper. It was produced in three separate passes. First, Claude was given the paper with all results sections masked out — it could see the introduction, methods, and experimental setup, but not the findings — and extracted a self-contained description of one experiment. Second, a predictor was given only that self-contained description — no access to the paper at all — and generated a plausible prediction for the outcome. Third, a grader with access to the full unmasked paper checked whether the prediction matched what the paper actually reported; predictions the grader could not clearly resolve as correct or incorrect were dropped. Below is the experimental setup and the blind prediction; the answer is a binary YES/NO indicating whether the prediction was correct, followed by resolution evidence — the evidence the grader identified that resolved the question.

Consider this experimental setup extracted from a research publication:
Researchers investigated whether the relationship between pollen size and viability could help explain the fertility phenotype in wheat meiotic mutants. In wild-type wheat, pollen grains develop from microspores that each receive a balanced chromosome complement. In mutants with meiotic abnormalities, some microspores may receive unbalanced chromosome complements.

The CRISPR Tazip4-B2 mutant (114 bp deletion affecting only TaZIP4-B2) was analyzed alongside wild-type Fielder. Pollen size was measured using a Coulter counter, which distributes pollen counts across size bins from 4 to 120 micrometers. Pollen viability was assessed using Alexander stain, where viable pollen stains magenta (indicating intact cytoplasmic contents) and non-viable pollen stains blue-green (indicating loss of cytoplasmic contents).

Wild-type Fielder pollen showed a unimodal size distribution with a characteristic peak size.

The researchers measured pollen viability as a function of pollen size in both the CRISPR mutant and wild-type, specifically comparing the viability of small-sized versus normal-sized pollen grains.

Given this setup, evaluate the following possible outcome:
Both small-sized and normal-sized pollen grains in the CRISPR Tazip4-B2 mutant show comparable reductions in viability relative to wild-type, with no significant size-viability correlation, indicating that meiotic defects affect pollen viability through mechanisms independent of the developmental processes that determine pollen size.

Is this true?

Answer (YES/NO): NO